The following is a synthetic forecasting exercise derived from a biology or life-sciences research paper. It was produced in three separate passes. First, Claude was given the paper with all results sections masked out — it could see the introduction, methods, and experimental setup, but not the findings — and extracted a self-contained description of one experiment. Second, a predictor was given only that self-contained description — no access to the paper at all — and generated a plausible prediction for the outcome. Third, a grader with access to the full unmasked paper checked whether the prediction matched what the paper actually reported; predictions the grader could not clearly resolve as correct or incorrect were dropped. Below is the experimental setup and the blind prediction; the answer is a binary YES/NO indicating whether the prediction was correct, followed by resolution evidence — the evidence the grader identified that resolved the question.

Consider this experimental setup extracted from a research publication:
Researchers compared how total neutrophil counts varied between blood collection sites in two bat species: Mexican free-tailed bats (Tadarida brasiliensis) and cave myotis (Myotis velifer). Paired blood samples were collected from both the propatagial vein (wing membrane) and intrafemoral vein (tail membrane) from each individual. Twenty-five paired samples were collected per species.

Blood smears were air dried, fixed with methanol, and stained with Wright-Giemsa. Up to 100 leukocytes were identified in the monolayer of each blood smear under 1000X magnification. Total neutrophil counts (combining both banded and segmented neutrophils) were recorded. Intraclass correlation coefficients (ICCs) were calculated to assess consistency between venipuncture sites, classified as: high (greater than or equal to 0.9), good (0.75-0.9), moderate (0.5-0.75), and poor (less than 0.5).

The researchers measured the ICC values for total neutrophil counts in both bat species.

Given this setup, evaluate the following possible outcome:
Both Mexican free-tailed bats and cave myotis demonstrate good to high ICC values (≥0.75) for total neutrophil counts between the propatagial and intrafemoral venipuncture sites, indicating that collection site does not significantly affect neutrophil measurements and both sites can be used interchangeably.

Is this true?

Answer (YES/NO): YES